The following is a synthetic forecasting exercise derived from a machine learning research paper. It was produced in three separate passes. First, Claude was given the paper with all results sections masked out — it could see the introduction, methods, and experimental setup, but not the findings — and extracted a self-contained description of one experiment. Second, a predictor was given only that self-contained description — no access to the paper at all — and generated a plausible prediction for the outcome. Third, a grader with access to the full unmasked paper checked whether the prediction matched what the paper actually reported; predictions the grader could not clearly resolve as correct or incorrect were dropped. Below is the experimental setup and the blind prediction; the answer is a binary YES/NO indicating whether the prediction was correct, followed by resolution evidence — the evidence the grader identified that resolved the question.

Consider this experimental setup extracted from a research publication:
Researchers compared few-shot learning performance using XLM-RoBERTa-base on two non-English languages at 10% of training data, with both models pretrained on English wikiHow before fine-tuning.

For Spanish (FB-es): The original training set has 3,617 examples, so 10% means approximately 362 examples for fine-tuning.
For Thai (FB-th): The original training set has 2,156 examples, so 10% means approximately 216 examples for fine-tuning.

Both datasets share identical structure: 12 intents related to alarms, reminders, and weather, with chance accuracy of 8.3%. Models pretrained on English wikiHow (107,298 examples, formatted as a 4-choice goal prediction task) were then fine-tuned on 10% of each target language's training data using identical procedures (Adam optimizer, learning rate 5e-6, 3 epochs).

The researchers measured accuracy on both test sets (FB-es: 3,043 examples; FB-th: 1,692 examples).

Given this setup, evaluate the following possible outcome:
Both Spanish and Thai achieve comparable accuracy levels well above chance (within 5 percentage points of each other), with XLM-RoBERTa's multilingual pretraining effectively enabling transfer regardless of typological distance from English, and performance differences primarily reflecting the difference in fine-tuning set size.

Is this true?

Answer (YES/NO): NO